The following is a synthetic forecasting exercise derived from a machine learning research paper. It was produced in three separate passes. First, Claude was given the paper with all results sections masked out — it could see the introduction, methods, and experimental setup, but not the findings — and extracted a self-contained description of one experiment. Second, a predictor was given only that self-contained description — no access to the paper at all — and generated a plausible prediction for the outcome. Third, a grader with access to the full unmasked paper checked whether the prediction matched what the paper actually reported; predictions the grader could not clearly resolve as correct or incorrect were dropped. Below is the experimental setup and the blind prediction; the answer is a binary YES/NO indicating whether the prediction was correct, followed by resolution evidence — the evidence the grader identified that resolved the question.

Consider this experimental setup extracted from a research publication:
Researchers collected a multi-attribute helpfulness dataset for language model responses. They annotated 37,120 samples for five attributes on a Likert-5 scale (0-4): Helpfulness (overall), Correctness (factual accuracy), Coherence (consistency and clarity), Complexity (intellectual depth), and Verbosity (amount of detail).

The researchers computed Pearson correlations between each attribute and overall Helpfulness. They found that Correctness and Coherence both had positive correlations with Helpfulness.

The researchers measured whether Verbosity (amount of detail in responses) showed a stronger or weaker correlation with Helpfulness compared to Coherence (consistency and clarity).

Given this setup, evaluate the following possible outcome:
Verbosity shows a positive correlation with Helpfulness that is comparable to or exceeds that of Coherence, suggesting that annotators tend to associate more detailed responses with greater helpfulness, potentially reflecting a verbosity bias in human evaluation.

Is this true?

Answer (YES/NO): NO